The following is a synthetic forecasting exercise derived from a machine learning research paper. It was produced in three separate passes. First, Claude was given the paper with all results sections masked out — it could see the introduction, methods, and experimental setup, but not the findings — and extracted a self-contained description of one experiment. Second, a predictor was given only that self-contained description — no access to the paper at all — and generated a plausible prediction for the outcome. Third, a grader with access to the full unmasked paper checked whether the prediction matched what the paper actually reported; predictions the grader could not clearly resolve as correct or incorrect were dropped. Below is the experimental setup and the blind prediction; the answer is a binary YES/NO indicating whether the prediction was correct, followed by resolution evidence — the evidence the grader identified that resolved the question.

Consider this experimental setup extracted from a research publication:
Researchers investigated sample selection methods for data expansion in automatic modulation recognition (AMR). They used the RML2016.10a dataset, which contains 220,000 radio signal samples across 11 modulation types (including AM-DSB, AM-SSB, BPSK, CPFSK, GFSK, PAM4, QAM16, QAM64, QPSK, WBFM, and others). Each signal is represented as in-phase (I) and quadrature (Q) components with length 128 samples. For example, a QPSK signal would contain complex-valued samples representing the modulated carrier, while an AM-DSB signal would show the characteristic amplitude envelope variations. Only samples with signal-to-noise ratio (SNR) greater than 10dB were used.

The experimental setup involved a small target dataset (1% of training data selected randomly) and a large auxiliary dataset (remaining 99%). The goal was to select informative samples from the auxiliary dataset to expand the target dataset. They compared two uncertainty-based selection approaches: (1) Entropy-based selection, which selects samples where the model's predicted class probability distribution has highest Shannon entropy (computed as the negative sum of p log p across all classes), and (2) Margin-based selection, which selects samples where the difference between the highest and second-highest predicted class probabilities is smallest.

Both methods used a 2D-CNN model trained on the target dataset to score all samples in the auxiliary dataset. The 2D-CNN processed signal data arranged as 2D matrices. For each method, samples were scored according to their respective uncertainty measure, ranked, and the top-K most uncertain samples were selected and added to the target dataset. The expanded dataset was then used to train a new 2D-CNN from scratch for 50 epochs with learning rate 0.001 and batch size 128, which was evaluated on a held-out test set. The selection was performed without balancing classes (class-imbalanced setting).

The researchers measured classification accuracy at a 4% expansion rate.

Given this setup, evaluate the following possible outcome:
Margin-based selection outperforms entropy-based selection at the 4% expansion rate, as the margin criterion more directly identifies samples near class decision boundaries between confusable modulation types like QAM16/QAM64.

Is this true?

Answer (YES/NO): NO